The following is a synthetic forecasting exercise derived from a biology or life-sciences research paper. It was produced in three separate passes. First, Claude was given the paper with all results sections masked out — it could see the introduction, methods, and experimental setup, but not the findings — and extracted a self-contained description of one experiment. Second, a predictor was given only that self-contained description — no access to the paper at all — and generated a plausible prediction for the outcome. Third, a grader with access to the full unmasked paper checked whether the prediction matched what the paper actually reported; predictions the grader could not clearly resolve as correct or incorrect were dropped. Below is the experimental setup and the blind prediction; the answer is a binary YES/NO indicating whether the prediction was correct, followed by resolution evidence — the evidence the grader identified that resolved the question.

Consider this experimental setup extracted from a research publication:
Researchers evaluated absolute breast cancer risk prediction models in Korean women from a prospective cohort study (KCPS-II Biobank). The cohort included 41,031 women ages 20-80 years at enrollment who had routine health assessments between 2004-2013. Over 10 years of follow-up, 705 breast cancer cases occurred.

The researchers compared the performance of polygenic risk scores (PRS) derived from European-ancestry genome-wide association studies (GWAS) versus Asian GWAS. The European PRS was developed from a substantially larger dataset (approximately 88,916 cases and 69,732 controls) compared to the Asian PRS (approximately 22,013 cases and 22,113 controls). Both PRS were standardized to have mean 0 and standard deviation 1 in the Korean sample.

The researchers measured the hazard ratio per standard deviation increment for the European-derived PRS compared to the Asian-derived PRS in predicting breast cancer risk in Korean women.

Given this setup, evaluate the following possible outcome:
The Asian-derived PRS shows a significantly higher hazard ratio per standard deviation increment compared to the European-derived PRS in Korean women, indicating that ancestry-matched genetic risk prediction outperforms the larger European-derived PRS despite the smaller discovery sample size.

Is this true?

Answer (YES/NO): NO